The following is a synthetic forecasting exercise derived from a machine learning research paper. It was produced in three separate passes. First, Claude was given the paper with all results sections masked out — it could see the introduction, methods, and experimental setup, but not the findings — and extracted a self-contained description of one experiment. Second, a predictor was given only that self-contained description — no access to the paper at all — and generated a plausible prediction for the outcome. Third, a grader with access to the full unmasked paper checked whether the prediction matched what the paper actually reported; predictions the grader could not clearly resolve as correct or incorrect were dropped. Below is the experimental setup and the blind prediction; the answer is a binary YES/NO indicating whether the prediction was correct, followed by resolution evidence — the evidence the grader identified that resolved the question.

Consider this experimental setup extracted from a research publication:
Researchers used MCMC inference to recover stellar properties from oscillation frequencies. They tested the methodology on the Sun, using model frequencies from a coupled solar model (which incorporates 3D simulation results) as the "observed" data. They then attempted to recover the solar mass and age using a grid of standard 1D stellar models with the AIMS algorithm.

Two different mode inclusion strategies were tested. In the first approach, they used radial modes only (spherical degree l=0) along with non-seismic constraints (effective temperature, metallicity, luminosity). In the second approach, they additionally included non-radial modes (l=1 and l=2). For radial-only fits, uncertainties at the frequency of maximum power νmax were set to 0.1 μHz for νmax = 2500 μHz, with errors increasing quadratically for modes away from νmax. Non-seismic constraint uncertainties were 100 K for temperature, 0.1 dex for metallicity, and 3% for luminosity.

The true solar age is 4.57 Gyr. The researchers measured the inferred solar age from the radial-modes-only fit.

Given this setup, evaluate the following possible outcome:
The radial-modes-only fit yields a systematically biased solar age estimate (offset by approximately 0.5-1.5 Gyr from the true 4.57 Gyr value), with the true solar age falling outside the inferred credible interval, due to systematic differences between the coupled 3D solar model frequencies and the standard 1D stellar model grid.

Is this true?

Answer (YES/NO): NO